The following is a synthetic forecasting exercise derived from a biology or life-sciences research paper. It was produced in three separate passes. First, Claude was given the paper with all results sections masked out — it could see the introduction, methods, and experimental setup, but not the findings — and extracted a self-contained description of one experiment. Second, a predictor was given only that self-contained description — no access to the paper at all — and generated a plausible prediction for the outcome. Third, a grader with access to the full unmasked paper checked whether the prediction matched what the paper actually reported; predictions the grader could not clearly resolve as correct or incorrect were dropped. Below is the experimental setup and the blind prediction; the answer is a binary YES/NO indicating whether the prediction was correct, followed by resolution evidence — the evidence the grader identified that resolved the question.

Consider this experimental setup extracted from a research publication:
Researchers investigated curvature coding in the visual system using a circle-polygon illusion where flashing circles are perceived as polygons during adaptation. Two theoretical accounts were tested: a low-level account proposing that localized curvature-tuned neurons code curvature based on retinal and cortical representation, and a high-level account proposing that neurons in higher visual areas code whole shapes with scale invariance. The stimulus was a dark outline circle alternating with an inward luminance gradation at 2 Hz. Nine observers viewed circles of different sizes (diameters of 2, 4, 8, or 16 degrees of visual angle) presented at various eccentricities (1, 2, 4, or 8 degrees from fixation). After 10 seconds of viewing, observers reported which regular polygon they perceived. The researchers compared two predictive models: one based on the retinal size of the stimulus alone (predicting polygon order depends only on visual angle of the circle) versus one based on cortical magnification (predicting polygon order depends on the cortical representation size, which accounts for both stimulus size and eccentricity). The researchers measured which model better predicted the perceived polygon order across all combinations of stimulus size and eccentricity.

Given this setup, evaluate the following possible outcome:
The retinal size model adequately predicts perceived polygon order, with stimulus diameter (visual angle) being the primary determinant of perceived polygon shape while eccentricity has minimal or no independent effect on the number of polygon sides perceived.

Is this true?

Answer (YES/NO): NO